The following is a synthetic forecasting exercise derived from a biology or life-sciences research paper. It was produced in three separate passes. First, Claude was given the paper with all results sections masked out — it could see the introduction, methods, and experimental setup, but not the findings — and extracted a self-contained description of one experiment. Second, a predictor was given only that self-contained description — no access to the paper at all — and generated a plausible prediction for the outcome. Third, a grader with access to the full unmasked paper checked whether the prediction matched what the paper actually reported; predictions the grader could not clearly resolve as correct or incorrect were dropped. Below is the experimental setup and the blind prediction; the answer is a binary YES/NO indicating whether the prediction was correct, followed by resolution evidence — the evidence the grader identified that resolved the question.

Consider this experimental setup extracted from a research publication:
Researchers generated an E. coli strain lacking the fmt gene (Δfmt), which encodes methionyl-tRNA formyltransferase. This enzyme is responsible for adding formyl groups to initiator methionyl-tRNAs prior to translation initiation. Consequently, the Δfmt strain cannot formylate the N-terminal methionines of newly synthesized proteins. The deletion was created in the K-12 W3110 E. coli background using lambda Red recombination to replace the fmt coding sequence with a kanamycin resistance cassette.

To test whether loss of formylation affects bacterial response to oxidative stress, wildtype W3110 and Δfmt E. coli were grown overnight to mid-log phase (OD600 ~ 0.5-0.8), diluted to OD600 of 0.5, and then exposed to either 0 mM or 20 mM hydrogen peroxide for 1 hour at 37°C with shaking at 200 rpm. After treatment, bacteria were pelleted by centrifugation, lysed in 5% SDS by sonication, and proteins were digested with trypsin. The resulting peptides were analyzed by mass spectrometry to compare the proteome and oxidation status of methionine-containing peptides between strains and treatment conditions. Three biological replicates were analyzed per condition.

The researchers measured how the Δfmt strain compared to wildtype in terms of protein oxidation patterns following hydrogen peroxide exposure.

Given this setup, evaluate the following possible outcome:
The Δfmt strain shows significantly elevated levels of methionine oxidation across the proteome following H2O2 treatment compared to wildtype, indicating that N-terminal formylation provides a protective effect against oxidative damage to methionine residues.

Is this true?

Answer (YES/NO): NO